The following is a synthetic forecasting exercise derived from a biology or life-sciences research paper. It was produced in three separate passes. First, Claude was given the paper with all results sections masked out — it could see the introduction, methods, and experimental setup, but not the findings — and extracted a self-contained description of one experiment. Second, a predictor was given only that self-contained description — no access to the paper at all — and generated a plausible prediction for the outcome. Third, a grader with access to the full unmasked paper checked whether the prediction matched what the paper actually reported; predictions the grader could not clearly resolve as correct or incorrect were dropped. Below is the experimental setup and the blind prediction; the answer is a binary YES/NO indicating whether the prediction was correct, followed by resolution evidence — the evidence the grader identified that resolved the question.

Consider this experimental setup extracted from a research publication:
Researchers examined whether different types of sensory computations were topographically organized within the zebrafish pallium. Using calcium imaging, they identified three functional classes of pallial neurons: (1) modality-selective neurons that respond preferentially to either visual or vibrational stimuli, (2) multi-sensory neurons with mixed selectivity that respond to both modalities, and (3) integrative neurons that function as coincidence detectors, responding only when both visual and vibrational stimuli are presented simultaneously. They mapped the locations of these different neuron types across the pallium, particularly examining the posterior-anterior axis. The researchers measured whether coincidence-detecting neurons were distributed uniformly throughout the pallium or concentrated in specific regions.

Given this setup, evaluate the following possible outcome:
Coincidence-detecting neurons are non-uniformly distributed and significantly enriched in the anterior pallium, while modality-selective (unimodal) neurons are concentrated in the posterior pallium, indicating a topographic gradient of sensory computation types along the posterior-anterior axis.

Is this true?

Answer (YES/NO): NO